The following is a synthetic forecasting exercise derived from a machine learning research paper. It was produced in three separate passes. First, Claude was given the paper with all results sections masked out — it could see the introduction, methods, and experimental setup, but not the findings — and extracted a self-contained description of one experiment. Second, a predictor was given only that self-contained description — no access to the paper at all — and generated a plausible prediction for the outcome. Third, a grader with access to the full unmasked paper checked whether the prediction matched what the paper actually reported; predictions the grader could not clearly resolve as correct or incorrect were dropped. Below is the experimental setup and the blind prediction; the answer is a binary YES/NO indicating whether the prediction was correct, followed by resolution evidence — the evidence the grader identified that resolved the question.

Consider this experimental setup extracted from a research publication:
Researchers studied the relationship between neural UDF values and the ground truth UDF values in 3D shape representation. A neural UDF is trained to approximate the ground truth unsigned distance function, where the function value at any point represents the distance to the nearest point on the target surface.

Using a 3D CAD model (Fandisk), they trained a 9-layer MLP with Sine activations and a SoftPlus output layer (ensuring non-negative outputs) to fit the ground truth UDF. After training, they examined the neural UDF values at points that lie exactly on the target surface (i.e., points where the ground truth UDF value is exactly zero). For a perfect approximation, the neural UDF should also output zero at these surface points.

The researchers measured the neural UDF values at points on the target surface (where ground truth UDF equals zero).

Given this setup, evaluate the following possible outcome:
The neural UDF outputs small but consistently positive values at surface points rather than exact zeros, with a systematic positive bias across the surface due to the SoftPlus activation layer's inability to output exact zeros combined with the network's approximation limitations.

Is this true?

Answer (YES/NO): YES